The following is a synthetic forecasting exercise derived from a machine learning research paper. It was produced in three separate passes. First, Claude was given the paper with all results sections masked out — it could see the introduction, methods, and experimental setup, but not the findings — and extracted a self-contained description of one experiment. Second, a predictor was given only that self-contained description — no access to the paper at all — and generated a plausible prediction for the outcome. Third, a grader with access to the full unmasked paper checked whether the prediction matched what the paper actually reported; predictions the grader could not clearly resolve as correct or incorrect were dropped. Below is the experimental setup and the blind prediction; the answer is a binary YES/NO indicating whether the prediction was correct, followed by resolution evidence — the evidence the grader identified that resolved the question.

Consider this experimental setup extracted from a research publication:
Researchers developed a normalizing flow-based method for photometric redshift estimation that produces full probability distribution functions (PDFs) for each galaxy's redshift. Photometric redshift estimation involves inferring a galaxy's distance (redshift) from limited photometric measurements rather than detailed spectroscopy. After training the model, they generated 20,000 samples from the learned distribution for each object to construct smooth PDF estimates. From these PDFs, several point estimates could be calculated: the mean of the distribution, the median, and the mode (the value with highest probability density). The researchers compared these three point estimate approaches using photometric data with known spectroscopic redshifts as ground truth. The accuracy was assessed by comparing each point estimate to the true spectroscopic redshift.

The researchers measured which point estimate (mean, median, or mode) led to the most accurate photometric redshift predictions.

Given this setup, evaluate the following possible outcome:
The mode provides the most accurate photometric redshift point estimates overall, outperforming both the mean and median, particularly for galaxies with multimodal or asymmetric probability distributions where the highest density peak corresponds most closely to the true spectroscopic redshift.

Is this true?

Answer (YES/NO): NO